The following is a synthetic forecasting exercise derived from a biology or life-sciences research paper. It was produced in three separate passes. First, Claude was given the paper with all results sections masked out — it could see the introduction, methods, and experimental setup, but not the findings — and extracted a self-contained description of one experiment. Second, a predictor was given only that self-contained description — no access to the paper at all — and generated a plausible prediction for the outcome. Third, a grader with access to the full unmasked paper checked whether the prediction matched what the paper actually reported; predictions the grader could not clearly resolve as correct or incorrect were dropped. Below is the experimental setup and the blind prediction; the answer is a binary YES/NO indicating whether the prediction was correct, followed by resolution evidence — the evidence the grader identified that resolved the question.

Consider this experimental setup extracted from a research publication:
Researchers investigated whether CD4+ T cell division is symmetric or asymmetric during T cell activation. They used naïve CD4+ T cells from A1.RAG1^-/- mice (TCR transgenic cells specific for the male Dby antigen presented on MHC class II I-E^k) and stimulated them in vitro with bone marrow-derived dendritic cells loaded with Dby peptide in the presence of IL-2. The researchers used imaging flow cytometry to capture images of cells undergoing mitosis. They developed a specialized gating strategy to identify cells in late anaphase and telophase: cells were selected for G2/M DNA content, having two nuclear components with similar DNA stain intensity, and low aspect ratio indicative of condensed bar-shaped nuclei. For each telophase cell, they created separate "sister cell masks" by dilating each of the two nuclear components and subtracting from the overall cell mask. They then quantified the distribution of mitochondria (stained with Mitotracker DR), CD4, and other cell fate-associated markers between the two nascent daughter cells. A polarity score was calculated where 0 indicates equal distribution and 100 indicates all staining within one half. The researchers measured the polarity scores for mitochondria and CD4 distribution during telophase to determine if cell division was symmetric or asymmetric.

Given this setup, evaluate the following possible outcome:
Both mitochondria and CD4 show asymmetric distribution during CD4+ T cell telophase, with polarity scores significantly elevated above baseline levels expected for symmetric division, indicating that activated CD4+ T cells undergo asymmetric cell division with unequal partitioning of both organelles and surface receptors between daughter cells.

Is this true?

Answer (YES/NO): NO